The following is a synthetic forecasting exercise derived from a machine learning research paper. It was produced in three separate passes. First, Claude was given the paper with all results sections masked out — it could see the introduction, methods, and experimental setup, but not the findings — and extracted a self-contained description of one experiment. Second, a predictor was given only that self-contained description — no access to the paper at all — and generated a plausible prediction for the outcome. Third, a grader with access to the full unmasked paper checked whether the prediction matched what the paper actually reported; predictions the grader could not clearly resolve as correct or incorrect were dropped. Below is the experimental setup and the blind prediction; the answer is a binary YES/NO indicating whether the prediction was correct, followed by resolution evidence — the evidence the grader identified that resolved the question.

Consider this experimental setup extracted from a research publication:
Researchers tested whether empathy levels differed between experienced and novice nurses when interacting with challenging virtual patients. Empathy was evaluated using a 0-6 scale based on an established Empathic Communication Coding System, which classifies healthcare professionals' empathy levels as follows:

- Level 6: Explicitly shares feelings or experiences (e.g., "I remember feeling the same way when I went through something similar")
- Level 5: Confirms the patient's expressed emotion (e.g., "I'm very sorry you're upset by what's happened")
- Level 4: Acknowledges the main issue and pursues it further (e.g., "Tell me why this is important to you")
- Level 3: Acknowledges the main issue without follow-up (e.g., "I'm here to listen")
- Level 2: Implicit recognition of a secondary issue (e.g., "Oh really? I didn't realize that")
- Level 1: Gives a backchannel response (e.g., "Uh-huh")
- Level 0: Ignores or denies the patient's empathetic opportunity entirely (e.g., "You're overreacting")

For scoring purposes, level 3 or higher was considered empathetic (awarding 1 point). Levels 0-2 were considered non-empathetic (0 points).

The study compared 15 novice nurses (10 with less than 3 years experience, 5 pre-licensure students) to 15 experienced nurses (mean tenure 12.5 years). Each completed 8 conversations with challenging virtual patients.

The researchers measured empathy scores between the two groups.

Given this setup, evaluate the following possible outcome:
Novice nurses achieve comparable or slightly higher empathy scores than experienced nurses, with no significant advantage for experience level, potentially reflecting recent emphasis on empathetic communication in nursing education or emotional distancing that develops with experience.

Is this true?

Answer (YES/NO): NO